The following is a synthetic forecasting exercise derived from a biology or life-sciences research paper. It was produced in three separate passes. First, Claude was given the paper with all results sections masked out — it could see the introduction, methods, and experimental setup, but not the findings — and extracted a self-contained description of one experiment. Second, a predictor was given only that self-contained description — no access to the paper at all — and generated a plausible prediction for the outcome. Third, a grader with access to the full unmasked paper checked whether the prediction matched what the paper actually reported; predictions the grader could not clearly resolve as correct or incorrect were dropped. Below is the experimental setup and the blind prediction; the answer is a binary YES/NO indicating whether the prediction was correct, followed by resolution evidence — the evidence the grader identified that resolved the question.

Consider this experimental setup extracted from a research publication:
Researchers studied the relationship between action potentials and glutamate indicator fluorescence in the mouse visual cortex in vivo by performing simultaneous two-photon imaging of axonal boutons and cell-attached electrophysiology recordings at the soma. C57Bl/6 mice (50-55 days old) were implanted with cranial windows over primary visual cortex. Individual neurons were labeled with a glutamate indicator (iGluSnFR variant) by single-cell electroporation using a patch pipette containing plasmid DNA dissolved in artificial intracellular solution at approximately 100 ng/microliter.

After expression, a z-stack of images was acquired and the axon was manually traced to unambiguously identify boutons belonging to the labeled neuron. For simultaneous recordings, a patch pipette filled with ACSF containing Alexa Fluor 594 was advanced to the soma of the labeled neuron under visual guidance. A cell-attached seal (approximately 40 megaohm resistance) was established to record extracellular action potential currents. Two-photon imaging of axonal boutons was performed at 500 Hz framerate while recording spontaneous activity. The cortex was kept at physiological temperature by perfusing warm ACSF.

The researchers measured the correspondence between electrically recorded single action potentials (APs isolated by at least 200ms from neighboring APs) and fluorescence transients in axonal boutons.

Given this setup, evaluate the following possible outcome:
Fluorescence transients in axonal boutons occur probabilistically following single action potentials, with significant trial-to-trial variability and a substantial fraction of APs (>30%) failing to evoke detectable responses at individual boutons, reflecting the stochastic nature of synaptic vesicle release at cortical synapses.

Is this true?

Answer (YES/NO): NO